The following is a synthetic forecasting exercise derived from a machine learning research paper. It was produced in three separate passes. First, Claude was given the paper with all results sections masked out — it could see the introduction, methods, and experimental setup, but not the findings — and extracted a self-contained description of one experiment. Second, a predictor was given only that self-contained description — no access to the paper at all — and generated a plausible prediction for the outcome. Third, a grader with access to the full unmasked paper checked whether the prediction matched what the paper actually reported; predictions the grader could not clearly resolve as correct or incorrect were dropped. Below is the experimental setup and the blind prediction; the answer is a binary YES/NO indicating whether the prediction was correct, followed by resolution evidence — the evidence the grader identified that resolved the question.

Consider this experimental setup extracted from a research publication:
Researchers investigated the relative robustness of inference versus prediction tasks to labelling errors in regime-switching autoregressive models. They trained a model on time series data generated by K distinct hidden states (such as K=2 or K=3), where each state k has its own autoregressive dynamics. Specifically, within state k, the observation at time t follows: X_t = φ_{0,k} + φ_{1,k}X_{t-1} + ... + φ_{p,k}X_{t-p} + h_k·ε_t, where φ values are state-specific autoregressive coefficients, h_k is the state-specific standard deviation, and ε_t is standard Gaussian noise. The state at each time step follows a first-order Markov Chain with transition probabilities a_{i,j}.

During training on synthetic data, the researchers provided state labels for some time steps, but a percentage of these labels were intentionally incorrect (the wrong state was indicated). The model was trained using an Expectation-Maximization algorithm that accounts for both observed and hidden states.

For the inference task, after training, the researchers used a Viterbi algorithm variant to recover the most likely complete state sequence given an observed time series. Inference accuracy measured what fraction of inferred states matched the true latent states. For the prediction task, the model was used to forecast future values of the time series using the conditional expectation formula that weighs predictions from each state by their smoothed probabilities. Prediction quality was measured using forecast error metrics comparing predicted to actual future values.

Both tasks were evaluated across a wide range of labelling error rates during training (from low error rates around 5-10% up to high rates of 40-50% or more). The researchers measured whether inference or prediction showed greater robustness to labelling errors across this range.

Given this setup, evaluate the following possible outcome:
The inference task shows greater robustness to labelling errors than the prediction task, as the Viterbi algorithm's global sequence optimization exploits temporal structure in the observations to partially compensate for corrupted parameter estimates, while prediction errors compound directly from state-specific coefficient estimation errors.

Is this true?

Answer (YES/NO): NO